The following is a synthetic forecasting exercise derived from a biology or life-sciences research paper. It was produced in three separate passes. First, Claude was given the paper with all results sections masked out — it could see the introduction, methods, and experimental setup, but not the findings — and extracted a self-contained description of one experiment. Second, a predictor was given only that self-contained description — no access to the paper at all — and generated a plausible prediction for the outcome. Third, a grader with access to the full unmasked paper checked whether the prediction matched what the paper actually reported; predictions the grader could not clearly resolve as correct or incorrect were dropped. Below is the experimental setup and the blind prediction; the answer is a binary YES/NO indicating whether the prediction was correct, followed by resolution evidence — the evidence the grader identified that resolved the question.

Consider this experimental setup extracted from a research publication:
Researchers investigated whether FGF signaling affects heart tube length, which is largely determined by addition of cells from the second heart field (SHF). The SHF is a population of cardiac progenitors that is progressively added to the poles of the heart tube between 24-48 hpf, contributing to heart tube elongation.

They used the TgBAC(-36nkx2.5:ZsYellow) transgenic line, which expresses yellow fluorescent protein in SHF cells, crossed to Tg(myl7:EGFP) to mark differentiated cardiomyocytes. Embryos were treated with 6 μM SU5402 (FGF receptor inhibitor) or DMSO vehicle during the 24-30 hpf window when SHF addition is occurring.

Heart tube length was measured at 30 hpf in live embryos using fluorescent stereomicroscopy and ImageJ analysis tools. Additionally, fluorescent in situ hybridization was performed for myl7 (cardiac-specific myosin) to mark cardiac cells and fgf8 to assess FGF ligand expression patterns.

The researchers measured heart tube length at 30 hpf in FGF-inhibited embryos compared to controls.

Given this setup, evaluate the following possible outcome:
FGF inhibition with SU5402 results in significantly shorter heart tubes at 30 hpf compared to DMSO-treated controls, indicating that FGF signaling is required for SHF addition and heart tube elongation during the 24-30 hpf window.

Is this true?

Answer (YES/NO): YES